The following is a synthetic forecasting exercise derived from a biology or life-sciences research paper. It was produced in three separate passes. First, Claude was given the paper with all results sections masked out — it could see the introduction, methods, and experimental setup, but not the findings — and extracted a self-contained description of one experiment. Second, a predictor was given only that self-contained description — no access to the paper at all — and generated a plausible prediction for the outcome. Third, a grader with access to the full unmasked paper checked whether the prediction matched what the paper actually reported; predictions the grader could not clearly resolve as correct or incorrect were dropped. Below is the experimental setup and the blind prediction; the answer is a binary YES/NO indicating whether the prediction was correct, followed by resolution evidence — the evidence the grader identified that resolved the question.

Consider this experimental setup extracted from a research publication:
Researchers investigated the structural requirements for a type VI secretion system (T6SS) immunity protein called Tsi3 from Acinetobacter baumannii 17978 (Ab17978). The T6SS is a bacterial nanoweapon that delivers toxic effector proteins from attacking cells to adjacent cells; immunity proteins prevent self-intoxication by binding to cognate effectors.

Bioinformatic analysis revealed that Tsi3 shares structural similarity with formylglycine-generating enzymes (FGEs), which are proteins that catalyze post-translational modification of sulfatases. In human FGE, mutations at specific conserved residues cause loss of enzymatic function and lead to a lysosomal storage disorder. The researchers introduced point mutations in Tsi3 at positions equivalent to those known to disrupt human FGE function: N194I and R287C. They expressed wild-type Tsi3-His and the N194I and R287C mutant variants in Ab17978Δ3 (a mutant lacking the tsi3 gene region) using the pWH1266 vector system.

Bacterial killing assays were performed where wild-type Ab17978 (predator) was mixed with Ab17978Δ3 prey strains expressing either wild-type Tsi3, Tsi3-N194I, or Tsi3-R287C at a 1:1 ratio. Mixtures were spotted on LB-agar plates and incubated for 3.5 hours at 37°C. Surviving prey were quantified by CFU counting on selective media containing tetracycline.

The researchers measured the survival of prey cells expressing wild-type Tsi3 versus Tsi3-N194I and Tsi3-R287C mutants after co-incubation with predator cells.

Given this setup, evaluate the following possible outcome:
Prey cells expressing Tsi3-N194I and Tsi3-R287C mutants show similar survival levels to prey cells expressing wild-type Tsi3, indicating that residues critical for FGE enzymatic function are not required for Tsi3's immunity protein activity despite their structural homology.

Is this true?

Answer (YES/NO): NO